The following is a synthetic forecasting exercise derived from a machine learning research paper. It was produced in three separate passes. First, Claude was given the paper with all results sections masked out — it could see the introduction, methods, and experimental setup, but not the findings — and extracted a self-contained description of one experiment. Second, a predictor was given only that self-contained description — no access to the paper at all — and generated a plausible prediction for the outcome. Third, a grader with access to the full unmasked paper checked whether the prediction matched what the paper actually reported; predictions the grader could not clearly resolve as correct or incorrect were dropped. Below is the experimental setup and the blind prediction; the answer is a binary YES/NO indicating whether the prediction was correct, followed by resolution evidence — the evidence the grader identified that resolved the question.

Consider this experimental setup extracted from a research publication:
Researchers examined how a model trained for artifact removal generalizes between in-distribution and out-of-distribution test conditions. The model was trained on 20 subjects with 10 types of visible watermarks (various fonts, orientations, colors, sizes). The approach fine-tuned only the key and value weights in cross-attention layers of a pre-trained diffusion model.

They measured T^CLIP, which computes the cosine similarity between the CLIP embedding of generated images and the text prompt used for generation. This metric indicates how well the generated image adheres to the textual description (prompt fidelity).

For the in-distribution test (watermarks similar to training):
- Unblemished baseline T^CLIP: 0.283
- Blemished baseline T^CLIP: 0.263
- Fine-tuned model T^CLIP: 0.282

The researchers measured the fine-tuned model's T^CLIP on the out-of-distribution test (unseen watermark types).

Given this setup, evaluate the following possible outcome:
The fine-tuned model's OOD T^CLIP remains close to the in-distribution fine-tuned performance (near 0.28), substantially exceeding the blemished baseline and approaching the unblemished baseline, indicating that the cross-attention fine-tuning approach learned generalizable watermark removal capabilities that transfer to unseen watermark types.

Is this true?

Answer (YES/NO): YES